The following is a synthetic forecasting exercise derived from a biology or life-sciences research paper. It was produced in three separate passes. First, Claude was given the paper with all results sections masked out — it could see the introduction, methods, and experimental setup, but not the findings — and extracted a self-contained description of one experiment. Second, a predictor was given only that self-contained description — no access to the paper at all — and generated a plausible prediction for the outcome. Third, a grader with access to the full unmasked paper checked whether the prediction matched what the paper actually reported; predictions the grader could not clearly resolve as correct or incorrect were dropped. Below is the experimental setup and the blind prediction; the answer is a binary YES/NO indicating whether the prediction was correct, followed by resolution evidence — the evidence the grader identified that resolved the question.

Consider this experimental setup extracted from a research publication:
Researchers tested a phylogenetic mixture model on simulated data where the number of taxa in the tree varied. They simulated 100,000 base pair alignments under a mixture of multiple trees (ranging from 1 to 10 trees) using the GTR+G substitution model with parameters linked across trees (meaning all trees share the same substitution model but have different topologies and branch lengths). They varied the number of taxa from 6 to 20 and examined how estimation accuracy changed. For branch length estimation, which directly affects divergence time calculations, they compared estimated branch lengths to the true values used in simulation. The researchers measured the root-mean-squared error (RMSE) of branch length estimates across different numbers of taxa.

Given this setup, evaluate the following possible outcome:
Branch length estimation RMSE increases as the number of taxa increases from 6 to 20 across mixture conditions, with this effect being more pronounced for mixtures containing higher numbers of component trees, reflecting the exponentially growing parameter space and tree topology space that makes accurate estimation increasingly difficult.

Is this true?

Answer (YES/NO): NO